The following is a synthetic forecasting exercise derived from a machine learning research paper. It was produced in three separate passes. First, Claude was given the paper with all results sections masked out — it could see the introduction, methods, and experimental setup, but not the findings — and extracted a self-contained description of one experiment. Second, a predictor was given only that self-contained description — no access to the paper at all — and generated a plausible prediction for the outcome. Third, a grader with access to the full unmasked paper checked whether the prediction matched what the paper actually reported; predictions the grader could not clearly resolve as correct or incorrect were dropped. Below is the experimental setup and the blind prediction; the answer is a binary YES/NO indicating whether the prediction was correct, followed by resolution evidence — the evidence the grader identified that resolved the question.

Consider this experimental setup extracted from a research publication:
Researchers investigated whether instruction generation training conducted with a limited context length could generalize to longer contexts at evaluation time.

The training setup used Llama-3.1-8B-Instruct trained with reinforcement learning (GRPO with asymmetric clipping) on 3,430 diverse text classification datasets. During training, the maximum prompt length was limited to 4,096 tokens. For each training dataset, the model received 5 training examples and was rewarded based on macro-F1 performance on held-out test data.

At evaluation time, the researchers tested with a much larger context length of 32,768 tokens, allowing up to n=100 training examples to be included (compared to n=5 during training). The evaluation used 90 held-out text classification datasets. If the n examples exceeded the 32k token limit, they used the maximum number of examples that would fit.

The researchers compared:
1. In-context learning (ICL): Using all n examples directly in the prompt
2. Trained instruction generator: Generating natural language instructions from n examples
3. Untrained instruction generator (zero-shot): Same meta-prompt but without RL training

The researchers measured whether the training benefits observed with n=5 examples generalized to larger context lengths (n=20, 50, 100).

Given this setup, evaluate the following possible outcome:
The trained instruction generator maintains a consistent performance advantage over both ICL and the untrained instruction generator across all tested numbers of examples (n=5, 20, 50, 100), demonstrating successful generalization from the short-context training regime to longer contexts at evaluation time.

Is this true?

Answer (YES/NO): NO